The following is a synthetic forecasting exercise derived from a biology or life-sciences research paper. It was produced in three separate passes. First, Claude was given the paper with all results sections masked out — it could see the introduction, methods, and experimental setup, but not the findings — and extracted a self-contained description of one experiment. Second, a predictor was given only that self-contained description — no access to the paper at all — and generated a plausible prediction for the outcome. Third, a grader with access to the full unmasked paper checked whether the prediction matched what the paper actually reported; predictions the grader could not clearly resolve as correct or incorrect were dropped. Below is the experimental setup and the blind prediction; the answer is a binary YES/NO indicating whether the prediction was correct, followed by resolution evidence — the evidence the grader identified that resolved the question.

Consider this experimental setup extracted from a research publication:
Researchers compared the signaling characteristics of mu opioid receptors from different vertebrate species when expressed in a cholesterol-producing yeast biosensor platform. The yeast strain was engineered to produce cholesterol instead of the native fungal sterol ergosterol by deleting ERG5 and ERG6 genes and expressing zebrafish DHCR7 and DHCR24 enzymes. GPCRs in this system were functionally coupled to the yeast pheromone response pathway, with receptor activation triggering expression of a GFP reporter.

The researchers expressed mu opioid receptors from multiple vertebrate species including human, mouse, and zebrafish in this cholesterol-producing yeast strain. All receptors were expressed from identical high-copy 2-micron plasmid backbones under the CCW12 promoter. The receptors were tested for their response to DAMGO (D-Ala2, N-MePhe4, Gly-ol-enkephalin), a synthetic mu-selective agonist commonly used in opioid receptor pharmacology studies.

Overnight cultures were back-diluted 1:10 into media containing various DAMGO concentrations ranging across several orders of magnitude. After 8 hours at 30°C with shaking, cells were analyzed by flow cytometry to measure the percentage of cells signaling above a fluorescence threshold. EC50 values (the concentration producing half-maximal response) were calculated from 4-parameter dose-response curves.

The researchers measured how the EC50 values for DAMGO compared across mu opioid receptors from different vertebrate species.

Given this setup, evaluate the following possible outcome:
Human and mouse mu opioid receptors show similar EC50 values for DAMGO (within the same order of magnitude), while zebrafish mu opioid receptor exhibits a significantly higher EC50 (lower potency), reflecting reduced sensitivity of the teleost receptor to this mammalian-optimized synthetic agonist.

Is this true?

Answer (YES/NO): NO